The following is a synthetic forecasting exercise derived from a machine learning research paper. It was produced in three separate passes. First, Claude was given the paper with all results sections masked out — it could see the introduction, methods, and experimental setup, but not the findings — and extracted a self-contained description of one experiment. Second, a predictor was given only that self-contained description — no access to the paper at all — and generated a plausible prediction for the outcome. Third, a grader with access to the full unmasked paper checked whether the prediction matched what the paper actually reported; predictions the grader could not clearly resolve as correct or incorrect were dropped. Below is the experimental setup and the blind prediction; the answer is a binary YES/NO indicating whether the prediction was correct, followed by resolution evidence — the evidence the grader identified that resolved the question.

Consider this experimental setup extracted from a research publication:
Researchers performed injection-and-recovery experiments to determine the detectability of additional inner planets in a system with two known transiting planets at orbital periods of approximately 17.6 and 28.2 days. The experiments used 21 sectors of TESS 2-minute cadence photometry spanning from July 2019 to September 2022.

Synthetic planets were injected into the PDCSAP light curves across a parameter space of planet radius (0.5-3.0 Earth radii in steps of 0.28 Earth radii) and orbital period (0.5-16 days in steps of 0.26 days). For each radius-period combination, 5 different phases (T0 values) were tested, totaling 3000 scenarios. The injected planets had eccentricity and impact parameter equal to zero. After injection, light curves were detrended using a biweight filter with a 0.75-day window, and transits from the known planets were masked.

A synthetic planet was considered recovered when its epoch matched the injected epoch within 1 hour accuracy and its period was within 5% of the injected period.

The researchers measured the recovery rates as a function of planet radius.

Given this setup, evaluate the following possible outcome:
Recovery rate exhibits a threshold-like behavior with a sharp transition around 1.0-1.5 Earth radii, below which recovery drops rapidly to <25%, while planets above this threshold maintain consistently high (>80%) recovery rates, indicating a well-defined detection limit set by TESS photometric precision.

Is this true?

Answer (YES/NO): YES